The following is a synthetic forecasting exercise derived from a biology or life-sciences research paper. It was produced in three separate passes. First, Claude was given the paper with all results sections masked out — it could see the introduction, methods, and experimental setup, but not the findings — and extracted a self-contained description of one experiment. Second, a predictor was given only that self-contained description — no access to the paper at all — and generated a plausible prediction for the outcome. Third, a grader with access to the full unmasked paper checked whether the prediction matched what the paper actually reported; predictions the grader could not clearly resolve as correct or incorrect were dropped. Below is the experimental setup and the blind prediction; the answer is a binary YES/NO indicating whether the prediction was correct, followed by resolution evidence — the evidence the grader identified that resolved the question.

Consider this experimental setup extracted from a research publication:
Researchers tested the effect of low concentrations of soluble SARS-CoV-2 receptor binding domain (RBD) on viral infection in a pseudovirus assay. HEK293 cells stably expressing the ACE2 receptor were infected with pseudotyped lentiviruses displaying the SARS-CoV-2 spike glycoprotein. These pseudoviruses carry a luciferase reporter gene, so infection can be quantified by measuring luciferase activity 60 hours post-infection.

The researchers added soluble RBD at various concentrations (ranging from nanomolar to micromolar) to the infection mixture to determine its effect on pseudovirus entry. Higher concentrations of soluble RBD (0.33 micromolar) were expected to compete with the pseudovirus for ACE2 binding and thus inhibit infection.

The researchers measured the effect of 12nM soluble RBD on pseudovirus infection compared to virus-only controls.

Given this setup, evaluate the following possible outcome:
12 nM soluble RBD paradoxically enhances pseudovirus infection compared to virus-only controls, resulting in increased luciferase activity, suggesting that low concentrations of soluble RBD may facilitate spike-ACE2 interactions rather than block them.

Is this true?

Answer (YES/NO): YES